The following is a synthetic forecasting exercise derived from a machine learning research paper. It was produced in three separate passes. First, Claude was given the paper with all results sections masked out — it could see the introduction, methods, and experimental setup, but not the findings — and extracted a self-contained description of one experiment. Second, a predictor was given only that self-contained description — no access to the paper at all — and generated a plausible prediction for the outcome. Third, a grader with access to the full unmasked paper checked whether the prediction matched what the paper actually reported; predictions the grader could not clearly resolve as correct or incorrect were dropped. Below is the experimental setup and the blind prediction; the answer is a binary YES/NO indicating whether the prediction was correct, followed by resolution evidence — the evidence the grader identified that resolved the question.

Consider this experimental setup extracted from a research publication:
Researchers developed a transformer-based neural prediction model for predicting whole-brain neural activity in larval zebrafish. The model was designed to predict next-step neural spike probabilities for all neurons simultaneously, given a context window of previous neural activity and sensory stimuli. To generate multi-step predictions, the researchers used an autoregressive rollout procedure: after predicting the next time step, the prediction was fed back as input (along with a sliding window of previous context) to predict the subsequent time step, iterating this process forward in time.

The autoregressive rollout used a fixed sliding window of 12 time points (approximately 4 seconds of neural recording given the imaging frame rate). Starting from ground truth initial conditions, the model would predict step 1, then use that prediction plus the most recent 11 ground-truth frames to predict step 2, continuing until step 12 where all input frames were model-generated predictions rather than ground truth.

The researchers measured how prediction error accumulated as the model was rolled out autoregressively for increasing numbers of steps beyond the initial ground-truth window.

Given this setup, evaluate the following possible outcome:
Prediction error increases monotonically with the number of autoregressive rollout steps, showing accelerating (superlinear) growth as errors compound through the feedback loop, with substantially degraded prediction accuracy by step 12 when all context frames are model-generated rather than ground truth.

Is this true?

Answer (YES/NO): NO